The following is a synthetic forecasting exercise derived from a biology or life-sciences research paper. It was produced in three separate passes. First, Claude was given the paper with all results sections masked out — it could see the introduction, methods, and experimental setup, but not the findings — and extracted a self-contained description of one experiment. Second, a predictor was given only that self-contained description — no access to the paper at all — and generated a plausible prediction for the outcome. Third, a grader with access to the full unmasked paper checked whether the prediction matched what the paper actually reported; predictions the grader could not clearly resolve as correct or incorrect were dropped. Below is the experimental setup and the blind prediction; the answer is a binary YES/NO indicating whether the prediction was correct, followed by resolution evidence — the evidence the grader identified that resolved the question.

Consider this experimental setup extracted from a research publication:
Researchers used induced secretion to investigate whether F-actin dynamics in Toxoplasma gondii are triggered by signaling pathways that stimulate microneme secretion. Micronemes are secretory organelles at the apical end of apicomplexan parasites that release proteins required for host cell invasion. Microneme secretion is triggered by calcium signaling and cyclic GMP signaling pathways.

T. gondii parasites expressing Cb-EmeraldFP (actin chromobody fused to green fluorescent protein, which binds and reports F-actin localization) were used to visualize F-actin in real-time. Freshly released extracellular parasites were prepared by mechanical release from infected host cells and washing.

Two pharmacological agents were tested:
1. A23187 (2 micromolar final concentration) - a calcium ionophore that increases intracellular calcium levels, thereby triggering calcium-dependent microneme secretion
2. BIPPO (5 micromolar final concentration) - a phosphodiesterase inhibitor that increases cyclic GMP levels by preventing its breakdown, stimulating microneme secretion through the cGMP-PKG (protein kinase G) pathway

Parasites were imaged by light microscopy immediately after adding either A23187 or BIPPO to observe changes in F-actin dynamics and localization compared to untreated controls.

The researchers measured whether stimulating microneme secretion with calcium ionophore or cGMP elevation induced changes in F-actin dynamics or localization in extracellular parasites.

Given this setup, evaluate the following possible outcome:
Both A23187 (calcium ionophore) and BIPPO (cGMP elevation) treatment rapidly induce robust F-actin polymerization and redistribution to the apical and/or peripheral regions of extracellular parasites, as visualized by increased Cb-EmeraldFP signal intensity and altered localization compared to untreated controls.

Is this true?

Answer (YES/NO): NO